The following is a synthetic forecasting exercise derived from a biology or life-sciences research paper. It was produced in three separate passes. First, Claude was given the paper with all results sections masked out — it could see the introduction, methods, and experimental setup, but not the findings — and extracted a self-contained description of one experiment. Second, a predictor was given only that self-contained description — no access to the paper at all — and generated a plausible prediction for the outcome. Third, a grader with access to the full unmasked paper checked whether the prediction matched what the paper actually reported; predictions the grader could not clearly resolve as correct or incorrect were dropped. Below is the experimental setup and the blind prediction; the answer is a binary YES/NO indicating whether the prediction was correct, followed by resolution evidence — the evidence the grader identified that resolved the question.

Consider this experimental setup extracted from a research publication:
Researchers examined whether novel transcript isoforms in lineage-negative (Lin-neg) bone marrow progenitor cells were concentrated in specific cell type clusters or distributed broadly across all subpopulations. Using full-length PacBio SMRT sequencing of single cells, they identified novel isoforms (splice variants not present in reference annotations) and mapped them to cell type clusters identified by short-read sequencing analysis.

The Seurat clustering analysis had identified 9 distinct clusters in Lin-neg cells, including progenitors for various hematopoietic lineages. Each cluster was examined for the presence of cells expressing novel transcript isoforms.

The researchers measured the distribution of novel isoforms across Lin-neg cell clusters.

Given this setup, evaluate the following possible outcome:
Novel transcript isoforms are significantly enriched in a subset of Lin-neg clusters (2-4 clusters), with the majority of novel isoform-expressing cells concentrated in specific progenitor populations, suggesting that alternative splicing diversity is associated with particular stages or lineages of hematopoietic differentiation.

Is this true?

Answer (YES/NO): NO